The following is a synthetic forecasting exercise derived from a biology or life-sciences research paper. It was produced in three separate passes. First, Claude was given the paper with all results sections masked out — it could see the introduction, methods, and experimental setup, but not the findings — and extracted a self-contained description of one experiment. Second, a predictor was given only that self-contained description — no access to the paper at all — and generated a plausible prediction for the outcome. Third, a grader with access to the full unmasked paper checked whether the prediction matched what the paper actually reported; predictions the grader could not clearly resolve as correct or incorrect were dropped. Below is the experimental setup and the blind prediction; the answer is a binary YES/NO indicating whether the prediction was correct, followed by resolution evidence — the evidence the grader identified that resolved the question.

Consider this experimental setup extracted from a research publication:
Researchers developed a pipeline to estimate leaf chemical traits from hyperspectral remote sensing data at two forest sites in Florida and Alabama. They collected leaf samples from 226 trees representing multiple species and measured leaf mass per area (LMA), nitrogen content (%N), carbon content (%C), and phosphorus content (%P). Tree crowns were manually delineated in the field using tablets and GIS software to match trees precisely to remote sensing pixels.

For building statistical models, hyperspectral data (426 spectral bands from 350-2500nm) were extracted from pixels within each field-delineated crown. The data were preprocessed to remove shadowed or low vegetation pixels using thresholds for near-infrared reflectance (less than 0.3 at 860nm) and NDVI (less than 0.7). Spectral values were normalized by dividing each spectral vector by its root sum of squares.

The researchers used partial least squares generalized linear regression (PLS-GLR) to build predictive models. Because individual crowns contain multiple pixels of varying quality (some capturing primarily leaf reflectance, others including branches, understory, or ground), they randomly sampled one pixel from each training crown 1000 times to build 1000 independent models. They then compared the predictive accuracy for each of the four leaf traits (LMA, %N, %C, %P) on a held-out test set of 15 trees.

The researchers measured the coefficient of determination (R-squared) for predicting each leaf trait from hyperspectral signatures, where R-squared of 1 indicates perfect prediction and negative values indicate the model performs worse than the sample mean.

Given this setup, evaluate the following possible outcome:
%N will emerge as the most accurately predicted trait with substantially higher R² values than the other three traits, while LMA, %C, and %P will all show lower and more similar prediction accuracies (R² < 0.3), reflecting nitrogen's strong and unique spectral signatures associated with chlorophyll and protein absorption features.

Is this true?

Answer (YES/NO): NO